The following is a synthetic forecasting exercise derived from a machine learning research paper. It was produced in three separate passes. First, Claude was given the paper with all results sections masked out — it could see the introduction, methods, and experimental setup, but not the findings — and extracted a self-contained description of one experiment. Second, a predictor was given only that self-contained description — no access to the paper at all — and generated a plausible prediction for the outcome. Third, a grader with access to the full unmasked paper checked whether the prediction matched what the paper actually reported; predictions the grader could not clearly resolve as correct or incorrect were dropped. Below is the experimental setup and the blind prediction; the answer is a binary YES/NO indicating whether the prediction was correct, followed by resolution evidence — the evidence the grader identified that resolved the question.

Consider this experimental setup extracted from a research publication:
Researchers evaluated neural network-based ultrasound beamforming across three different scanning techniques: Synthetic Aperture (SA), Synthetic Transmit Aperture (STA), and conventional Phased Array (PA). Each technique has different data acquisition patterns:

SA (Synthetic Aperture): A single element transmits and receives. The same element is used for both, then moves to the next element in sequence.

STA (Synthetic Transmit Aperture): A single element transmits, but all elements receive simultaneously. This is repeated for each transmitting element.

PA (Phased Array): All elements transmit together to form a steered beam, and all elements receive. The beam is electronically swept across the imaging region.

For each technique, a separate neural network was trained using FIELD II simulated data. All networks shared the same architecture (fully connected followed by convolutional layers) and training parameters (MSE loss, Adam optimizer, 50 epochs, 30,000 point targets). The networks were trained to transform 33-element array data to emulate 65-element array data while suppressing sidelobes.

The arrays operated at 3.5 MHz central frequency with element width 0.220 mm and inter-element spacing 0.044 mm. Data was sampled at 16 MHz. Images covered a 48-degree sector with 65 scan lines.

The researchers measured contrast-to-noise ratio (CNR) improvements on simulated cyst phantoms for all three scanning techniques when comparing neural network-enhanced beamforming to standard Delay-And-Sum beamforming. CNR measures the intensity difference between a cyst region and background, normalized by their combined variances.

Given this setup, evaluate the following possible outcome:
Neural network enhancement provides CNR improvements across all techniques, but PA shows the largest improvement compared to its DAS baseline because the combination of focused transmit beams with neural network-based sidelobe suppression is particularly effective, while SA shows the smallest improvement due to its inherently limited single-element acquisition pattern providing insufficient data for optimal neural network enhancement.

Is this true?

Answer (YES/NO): NO